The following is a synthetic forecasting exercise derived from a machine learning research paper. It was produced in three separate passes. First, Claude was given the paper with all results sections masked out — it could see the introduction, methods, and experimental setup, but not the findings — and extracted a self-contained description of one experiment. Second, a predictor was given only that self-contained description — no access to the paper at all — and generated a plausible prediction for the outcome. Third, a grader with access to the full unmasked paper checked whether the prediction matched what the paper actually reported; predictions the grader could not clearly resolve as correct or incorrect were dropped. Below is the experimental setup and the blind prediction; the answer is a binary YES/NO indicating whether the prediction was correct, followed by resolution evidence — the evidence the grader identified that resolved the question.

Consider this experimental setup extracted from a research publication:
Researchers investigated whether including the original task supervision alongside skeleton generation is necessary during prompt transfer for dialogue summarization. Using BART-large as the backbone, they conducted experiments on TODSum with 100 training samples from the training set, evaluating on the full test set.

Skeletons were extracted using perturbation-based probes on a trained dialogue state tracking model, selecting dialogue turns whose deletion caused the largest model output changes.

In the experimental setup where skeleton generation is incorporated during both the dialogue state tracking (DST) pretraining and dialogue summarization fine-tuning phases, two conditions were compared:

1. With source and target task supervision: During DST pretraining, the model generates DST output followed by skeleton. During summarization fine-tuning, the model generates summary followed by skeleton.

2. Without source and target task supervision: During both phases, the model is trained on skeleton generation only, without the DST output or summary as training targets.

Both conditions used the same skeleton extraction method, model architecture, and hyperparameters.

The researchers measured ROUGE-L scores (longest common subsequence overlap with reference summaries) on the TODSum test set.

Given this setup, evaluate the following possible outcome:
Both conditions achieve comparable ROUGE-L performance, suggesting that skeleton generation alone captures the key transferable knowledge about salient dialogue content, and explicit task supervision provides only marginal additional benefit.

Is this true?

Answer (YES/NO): NO